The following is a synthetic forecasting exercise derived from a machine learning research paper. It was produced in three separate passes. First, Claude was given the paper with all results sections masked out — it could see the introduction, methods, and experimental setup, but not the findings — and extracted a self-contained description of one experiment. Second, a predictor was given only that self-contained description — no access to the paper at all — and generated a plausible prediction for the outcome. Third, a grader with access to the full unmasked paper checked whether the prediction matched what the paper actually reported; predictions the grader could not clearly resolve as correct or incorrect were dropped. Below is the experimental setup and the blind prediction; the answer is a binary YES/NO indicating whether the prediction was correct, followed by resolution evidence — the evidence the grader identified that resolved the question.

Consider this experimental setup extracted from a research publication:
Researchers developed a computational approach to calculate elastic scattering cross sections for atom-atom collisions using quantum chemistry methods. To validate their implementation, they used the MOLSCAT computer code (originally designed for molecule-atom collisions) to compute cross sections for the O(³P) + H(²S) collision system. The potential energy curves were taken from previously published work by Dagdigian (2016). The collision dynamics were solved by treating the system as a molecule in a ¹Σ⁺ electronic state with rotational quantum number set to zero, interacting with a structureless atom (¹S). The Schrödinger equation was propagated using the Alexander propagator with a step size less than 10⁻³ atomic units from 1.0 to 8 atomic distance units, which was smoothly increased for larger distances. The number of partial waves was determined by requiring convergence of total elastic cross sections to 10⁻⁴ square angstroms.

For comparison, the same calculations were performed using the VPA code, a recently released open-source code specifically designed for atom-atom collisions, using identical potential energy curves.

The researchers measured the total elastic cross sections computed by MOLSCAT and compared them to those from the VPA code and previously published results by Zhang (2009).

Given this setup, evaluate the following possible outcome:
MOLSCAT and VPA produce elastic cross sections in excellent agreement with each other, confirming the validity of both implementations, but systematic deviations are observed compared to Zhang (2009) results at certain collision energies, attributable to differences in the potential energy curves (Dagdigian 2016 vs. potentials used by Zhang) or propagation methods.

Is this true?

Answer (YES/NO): NO